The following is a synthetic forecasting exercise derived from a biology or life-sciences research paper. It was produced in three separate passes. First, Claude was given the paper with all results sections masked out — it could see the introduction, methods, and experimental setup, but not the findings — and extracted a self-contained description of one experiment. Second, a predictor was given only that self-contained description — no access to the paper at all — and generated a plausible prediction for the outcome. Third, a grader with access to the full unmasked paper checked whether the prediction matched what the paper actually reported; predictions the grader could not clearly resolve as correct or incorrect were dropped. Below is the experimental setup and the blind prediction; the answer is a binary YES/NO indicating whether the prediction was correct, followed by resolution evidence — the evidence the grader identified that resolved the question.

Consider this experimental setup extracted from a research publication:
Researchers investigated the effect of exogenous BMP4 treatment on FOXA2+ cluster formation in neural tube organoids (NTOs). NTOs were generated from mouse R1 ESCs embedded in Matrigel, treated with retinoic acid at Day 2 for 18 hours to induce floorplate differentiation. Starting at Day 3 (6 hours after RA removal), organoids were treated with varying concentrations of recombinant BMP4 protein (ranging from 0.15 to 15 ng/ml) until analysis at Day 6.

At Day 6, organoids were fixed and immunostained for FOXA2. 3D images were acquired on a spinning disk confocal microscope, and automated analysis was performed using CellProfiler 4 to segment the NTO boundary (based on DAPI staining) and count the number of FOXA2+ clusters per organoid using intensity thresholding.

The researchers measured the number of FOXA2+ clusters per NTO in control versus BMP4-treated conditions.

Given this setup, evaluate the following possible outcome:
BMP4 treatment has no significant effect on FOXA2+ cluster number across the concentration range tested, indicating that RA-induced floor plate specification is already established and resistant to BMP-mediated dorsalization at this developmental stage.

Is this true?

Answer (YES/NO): NO